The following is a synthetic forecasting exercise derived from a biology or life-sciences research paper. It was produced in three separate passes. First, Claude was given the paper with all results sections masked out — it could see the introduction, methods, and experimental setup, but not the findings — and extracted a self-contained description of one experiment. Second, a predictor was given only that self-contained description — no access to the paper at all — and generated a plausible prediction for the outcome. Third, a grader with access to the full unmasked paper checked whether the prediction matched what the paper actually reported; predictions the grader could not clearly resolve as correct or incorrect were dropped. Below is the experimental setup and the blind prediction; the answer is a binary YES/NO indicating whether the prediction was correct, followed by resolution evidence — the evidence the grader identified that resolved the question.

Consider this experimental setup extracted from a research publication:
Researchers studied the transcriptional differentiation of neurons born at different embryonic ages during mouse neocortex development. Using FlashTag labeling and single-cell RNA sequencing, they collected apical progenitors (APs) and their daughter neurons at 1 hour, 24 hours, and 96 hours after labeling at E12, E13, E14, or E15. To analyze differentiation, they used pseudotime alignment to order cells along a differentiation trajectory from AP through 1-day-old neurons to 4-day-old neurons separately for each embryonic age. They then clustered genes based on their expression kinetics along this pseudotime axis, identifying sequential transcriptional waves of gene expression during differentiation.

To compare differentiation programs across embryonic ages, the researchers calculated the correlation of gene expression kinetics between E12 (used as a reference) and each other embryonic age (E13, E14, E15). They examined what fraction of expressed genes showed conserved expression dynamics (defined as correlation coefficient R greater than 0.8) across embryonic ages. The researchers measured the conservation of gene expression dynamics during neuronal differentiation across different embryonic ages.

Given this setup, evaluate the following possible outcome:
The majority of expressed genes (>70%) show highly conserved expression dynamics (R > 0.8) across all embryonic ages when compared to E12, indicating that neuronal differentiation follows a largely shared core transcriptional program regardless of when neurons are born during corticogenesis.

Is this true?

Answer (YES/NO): NO